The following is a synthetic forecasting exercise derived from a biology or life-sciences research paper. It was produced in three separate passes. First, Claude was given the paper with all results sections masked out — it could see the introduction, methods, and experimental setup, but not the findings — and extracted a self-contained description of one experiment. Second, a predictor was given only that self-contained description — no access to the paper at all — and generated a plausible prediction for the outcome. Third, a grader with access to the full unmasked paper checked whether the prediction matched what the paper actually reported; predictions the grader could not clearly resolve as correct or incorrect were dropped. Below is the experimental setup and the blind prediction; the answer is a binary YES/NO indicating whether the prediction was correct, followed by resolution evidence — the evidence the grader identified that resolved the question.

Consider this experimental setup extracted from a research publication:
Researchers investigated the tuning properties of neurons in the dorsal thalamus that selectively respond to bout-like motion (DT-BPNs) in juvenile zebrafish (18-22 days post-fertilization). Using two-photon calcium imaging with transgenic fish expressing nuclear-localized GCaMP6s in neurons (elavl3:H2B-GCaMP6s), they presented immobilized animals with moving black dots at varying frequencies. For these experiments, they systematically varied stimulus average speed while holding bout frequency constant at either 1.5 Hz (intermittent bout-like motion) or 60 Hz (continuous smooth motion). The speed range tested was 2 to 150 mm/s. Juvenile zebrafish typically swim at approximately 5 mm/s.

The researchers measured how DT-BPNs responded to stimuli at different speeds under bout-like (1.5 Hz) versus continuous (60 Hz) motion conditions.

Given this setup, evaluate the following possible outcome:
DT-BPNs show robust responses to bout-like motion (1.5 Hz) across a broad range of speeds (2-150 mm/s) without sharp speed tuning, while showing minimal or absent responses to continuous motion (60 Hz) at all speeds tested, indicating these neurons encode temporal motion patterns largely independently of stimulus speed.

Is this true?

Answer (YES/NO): NO